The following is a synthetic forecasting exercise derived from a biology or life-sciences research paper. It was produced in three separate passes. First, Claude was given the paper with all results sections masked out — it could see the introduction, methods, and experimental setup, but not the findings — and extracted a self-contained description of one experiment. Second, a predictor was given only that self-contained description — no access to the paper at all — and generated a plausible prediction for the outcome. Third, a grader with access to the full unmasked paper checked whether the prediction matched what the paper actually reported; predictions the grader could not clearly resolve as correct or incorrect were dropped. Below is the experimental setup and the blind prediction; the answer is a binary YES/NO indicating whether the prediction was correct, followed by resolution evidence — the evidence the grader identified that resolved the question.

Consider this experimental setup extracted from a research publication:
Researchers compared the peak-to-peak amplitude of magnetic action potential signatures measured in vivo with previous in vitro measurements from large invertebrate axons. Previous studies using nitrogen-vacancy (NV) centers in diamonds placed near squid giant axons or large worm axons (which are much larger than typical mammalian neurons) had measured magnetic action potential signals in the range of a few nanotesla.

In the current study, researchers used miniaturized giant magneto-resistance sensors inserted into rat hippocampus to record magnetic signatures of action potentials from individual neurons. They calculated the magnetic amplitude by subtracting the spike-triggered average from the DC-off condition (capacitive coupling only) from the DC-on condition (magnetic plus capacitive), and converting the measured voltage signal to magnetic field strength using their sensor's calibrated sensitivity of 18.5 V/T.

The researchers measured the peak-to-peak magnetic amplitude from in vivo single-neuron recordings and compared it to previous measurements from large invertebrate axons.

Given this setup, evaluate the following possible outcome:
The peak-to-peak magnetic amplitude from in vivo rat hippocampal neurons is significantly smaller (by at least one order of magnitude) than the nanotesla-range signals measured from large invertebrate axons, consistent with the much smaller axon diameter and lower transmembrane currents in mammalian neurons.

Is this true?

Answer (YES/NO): NO